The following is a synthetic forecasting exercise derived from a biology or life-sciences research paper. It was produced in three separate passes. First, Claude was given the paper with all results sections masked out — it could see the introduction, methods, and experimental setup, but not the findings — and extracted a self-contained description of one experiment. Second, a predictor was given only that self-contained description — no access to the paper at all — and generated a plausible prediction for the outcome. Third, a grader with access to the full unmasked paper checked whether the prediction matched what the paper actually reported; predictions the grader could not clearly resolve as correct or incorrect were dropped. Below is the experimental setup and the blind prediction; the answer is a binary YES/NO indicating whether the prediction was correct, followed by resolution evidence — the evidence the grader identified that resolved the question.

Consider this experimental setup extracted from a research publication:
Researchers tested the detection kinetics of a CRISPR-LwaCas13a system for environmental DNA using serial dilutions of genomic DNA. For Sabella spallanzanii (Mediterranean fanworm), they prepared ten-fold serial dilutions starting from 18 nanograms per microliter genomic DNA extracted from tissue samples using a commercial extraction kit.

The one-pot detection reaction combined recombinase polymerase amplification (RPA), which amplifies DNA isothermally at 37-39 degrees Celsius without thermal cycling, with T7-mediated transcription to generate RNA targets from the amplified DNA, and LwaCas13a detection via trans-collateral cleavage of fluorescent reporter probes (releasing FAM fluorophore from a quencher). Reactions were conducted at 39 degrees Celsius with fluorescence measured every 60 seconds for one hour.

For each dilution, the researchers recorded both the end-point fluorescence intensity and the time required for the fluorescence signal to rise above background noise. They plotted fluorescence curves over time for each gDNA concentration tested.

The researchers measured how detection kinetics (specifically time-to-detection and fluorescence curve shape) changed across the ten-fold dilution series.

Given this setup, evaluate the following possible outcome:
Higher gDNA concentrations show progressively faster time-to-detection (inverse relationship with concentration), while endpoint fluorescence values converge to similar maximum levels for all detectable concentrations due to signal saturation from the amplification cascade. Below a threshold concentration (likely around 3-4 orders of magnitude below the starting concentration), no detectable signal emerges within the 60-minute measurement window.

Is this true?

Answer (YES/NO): NO